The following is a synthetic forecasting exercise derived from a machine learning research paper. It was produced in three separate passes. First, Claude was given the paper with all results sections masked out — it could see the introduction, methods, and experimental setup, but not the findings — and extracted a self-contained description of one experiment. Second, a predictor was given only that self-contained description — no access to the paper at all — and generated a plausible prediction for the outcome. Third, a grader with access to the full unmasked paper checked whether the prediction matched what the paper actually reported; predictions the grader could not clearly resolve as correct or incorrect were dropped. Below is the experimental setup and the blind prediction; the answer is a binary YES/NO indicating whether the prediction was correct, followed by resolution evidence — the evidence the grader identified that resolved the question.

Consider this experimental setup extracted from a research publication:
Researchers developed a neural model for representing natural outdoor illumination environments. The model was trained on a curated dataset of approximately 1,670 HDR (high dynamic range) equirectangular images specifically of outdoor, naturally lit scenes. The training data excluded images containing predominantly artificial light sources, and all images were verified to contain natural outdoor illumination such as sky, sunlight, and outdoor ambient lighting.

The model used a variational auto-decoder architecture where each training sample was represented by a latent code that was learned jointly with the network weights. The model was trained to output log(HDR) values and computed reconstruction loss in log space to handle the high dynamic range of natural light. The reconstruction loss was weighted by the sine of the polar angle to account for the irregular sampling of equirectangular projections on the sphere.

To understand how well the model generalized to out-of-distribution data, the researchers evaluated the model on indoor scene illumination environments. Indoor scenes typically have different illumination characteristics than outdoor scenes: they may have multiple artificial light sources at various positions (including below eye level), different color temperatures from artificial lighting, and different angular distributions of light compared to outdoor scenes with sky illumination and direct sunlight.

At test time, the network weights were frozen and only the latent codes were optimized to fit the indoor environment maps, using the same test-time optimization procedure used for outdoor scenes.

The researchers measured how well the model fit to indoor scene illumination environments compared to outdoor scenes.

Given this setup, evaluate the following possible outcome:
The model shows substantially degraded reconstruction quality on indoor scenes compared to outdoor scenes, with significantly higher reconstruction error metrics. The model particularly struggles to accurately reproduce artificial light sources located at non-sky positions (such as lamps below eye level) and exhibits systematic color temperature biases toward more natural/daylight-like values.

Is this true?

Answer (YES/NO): NO